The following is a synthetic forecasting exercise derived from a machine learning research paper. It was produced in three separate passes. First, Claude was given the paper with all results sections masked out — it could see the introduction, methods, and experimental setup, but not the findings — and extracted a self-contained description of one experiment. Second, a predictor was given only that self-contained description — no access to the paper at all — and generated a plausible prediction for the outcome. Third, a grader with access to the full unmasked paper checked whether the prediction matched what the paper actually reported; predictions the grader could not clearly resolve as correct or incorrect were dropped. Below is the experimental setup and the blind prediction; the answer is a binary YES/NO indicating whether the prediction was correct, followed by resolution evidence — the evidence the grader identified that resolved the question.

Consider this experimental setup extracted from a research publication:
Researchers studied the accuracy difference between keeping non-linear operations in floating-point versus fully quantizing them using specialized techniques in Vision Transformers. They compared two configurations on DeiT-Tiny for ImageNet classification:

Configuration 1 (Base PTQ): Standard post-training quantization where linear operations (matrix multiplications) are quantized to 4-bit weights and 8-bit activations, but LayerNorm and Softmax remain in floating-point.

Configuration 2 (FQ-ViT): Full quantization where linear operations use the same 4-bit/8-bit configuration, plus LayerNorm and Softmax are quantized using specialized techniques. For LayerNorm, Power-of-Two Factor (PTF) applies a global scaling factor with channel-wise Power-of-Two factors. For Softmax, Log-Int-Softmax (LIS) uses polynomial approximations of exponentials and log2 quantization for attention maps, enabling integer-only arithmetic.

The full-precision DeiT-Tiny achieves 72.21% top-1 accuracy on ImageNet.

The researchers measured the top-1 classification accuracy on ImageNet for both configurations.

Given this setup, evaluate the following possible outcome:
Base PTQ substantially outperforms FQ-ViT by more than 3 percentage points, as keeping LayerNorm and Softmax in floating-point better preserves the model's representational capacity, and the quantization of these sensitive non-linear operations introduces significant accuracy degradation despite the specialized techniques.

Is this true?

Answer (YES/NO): NO